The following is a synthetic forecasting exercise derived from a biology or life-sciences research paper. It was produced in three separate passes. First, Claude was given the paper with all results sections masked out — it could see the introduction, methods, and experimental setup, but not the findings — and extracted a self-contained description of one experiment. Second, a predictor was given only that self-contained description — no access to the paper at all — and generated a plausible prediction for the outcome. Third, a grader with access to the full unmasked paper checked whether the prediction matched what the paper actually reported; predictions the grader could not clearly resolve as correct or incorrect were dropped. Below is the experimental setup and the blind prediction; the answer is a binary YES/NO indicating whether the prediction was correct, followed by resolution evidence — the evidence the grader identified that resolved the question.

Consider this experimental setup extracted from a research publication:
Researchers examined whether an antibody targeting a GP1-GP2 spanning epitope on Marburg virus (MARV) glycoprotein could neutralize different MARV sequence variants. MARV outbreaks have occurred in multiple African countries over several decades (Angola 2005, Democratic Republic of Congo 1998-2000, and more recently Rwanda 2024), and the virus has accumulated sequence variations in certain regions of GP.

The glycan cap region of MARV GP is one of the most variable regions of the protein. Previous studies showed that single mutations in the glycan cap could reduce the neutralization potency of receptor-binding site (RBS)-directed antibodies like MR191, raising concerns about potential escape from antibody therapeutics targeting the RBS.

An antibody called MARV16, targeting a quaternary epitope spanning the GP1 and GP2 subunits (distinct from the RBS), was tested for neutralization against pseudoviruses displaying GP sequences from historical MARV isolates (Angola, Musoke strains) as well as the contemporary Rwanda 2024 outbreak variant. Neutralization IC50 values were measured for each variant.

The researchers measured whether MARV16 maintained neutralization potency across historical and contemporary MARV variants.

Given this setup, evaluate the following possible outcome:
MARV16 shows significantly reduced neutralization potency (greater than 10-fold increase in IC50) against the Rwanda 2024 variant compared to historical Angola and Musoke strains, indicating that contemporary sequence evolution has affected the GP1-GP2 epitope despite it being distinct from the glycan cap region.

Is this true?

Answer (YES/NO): NO